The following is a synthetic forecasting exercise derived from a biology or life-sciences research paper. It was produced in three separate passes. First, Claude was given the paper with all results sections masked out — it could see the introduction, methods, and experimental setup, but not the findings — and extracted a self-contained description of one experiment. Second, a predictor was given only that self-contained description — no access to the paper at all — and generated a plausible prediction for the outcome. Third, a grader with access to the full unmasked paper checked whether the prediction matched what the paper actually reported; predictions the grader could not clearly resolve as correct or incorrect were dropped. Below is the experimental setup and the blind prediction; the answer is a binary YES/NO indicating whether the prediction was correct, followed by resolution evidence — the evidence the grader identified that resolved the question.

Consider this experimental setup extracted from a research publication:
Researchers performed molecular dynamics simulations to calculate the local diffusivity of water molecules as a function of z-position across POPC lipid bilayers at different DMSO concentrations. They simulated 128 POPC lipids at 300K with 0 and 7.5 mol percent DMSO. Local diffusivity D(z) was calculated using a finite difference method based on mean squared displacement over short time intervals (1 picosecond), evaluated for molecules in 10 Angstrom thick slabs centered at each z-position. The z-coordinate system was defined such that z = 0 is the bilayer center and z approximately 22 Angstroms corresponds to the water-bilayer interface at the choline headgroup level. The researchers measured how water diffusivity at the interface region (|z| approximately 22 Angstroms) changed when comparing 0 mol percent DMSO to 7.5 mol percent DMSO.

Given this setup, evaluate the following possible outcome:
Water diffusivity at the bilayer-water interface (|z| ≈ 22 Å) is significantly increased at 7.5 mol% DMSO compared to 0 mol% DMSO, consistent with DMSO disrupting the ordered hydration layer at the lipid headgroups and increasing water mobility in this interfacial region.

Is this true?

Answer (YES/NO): NO